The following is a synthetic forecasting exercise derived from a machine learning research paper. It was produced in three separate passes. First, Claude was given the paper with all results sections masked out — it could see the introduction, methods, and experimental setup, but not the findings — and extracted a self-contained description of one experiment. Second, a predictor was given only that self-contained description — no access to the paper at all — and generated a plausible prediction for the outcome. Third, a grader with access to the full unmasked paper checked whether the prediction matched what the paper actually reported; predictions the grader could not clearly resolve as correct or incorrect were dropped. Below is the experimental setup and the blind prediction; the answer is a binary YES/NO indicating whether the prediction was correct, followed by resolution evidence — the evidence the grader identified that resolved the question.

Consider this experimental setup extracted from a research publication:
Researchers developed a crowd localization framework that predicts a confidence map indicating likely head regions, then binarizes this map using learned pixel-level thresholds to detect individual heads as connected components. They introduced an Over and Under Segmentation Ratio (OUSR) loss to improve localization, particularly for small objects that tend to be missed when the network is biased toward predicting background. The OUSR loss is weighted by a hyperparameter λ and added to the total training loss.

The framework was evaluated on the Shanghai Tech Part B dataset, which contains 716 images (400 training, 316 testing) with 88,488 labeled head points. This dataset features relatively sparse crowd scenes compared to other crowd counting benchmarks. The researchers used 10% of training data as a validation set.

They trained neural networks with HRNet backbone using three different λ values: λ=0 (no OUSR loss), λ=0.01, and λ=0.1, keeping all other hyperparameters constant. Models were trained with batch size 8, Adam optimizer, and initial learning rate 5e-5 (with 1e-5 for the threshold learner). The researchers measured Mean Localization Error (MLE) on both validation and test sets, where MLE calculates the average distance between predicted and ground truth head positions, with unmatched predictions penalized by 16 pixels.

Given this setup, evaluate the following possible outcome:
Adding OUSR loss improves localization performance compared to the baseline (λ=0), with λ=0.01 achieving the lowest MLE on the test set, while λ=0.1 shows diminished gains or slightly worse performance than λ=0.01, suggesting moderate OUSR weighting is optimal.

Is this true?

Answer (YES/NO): YES